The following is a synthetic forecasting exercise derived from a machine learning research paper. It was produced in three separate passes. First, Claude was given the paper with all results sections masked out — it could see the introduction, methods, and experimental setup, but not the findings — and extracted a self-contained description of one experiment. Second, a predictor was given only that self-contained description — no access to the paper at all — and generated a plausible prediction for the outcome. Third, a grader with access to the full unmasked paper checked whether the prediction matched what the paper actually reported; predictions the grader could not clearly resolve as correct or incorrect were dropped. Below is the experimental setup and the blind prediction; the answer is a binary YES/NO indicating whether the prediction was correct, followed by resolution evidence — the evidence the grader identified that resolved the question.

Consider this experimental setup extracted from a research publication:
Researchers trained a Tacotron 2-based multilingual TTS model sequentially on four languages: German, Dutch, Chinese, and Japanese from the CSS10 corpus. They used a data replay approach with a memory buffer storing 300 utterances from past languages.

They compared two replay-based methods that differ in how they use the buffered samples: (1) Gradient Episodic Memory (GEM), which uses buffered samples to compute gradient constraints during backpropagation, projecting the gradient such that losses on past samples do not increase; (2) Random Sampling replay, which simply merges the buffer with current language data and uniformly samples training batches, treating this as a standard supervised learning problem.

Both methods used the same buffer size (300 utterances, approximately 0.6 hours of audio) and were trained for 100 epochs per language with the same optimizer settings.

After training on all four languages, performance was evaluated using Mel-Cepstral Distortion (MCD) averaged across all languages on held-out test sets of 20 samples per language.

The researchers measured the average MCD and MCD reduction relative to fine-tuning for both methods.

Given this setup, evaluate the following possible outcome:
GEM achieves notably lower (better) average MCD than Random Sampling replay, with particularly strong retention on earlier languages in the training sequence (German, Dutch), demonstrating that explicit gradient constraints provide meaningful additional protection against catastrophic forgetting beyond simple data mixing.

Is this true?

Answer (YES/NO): NO